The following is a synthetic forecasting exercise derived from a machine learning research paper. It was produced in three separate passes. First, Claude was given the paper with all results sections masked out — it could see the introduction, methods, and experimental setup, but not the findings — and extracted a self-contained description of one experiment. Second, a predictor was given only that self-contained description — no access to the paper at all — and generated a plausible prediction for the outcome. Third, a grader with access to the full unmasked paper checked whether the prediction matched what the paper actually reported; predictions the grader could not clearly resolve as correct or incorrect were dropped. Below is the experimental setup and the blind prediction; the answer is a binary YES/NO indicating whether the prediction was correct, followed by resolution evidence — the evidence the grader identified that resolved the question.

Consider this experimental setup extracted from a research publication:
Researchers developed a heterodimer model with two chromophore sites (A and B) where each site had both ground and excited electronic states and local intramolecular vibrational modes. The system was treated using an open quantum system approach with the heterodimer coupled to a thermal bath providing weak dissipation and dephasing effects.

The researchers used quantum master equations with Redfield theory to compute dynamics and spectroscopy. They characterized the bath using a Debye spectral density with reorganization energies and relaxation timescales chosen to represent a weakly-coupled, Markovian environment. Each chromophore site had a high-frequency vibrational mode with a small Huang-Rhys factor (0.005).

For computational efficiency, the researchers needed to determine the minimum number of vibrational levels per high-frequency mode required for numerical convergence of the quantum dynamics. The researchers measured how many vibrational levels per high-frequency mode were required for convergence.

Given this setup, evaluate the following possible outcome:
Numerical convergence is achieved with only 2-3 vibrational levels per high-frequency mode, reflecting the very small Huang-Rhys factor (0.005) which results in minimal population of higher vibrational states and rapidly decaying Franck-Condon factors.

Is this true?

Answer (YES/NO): YES